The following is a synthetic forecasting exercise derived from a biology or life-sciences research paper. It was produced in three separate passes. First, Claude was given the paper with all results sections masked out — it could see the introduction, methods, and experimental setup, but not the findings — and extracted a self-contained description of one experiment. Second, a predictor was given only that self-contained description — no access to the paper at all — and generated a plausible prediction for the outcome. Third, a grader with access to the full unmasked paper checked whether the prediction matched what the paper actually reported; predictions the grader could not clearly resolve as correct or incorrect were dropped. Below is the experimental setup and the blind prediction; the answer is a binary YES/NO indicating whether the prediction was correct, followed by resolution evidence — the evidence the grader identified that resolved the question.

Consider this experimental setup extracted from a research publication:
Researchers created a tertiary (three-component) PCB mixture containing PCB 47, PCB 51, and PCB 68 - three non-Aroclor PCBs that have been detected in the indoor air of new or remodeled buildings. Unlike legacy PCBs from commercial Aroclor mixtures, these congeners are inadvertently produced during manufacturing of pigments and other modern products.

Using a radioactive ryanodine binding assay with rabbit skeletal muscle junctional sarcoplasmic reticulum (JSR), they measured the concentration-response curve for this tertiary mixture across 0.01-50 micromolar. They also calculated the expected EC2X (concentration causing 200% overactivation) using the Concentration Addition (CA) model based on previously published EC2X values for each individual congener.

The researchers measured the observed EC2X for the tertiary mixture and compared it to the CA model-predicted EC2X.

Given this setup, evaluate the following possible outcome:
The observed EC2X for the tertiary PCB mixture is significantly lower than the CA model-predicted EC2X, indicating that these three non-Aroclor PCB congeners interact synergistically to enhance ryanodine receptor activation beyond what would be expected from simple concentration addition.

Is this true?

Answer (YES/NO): NO